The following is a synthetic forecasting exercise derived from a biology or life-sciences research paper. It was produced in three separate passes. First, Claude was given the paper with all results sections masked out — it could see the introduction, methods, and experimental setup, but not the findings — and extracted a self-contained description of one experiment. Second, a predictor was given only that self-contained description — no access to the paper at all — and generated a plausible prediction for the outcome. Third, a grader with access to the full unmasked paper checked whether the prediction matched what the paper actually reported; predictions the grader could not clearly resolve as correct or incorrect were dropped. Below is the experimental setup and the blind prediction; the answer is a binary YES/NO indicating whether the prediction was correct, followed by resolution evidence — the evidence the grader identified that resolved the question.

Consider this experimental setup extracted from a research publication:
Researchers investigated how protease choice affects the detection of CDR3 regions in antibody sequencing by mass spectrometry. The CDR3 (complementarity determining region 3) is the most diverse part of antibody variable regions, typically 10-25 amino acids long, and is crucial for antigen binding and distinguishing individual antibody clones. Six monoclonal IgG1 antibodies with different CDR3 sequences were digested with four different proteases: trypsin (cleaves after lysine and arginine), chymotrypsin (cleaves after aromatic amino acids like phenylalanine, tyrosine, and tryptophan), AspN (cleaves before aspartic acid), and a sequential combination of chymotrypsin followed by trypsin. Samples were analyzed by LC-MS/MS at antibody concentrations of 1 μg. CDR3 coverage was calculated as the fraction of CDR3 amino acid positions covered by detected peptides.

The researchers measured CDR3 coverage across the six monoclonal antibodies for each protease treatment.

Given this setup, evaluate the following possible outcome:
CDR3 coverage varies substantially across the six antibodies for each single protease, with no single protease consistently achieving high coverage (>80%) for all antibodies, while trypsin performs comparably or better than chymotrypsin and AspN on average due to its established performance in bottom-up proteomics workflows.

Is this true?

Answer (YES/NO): YES